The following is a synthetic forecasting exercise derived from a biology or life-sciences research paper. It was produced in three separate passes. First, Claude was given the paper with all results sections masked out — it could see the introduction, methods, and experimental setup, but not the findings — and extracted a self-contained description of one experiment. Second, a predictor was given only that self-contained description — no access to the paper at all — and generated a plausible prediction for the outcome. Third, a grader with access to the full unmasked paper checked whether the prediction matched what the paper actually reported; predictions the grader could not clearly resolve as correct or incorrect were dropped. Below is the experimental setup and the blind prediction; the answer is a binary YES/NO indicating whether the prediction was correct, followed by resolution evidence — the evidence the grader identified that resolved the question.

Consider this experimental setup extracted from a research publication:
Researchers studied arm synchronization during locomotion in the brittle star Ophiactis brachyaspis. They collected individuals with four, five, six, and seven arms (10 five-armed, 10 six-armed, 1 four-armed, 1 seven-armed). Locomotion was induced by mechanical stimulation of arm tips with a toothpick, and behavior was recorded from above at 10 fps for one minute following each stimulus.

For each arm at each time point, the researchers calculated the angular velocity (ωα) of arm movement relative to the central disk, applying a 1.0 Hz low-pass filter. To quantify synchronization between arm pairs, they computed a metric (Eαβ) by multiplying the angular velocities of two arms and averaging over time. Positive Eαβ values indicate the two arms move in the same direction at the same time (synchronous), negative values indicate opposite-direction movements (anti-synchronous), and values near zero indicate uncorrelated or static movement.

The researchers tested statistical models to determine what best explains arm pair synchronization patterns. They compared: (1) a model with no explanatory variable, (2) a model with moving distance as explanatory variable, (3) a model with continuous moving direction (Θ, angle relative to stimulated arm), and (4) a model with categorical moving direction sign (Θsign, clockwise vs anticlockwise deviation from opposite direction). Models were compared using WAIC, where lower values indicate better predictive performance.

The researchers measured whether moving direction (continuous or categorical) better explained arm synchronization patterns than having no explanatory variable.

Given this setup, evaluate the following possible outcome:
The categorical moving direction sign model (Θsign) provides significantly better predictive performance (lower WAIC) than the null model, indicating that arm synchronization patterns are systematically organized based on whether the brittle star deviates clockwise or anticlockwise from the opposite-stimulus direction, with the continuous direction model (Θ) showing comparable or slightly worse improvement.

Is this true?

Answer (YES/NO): NO